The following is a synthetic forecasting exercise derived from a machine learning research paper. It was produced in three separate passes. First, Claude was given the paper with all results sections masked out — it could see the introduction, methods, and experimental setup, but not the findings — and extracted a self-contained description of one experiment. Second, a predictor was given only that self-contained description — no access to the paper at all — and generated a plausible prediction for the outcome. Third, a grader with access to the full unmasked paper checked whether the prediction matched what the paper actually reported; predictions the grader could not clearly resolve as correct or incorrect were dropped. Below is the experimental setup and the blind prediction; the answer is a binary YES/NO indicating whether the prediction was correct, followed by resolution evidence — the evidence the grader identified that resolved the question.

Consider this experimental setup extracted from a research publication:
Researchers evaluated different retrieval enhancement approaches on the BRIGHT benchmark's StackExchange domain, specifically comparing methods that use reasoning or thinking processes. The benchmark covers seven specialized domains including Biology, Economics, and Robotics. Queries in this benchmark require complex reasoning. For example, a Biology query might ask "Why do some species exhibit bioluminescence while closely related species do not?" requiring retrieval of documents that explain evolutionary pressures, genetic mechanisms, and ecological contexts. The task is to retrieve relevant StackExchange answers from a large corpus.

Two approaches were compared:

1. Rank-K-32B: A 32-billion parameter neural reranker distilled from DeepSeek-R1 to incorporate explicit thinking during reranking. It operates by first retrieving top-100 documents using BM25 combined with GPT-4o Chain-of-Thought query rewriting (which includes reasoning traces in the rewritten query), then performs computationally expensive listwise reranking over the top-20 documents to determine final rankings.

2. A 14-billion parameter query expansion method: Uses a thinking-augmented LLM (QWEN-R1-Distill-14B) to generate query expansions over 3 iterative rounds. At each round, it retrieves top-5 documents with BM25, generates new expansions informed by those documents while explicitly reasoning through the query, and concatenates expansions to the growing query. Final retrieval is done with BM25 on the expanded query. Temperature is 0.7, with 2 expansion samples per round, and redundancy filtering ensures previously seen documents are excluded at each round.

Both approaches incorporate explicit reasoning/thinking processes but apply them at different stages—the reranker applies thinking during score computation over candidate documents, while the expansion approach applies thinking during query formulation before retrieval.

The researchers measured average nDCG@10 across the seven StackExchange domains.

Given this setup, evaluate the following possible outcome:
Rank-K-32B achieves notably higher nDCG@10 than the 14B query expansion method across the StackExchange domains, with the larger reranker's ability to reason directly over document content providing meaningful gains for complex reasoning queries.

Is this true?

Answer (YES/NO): YES